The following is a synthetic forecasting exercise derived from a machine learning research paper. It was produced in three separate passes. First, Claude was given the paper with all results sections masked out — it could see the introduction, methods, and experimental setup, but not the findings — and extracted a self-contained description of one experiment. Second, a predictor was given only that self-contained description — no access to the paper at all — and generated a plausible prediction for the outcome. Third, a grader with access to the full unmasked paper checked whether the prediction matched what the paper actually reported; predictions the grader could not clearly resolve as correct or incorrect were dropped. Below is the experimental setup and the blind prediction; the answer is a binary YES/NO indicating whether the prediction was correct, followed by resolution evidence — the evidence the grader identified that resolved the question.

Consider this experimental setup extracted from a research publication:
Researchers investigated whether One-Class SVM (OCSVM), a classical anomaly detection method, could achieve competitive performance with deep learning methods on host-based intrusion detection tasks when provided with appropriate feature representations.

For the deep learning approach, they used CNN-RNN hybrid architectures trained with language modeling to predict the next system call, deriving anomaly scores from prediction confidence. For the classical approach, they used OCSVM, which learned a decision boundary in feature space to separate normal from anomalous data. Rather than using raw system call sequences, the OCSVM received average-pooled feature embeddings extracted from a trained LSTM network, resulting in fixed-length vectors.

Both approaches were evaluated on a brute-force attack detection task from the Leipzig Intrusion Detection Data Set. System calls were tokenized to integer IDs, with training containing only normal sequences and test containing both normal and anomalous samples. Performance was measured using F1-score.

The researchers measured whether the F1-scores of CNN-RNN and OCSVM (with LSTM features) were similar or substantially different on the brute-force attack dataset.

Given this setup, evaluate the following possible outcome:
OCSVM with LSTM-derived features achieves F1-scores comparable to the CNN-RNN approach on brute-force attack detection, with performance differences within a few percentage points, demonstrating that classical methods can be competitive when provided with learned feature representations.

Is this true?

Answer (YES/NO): YES